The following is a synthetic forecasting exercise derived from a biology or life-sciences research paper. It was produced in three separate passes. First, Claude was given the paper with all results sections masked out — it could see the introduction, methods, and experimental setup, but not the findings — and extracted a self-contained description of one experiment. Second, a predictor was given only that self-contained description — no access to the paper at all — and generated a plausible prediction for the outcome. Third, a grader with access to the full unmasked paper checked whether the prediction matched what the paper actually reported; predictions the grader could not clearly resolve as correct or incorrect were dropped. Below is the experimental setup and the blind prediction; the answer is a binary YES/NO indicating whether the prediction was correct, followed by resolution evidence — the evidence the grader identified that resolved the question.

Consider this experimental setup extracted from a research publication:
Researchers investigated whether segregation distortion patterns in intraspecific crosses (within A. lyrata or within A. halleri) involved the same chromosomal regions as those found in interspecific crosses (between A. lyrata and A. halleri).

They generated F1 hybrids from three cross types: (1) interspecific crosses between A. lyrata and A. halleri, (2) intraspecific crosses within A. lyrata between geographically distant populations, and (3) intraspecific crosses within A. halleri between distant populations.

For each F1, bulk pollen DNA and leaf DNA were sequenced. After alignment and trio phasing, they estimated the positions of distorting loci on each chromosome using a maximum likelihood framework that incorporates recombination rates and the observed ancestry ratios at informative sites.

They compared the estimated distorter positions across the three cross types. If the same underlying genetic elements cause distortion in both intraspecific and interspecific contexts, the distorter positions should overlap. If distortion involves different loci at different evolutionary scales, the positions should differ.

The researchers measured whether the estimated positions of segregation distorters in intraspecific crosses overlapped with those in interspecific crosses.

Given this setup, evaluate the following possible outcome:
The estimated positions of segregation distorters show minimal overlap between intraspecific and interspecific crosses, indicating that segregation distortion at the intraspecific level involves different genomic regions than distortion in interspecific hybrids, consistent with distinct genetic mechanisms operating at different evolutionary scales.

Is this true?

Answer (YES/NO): NO